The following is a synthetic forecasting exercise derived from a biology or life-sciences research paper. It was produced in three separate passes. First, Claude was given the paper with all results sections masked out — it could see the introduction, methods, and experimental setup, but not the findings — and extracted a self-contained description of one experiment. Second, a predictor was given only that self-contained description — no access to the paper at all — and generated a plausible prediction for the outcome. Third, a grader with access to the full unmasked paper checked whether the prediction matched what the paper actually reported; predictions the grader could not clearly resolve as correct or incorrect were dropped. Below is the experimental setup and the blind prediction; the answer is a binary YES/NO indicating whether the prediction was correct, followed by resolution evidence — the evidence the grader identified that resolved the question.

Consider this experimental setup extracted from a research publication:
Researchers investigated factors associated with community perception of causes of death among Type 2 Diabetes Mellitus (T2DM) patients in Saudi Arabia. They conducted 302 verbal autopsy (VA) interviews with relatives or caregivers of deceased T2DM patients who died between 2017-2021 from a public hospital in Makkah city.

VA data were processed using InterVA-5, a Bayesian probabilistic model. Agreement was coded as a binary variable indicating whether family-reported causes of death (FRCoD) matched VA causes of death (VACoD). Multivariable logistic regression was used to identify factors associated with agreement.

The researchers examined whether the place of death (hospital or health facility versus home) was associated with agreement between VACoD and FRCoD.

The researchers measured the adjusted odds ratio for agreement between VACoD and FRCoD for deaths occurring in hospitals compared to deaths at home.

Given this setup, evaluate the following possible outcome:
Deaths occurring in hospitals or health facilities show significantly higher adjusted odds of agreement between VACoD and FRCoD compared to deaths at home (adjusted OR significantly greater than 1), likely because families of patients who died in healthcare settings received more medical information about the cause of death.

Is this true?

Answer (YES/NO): NO